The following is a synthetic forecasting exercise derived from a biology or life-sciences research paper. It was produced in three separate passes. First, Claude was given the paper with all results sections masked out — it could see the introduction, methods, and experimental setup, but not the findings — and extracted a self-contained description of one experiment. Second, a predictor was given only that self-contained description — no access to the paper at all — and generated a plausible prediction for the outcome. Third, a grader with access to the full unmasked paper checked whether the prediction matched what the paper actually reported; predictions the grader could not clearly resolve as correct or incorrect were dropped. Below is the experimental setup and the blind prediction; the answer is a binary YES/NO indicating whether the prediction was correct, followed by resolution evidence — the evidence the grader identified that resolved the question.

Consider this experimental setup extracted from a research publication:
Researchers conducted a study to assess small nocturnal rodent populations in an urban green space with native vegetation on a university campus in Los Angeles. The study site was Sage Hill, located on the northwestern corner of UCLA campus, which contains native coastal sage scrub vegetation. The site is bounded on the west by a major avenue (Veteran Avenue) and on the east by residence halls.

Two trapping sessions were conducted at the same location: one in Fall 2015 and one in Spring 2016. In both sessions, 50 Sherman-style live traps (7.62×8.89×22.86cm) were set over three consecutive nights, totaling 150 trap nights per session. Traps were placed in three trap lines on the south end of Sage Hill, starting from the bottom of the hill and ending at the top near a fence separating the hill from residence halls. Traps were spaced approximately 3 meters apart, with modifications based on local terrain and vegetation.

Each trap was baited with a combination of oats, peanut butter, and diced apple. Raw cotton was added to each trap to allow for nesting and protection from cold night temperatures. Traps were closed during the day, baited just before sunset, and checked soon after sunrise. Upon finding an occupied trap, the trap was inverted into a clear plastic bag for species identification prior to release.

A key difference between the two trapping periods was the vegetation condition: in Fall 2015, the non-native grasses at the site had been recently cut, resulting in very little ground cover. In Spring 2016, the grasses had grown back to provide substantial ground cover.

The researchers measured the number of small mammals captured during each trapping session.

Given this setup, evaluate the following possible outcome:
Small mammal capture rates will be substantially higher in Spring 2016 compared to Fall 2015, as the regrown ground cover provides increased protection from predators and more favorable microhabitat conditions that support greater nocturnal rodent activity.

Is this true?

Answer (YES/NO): YES